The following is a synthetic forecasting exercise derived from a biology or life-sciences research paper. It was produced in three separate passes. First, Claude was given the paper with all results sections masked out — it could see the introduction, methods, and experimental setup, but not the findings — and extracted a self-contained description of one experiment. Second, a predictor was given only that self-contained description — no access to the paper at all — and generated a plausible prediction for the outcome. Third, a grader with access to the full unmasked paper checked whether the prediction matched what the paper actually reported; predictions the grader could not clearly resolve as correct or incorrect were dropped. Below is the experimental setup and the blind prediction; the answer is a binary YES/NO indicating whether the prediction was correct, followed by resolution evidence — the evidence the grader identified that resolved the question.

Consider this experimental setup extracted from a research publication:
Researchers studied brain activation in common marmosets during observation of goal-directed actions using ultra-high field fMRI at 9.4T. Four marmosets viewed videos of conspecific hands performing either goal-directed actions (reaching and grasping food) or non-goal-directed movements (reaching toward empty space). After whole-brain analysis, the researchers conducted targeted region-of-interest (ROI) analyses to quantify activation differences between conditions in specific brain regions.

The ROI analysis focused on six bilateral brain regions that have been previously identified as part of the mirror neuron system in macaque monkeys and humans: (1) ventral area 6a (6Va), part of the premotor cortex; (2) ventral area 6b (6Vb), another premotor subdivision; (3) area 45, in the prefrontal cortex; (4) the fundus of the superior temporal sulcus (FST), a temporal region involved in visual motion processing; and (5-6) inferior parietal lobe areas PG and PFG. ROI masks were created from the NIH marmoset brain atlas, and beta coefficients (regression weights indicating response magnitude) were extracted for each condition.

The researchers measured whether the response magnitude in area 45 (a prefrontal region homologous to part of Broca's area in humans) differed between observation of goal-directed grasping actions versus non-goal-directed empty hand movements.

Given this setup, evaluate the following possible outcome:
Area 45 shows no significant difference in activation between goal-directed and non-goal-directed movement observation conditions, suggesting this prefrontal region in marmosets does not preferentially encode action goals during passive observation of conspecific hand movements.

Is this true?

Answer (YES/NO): NO